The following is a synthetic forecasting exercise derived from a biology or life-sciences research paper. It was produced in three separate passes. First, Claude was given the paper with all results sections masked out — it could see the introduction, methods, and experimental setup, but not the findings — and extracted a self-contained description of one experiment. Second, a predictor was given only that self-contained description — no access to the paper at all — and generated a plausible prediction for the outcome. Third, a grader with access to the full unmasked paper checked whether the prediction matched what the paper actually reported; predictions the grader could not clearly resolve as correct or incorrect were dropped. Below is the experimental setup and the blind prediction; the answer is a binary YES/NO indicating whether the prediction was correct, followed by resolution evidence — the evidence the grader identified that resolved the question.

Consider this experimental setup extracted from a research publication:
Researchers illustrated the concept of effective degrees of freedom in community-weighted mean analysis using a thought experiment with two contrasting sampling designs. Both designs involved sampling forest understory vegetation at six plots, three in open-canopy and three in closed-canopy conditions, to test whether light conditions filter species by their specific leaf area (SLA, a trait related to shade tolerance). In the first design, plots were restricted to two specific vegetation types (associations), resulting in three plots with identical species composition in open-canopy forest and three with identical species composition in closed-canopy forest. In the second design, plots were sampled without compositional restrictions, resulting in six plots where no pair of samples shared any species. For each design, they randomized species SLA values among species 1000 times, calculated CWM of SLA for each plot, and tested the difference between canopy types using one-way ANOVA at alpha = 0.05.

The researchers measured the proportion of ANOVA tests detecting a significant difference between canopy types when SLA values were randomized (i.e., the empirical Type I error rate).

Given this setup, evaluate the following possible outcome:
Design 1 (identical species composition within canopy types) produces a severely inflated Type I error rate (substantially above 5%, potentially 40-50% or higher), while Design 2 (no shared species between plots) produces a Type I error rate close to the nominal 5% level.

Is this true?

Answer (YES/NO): YES